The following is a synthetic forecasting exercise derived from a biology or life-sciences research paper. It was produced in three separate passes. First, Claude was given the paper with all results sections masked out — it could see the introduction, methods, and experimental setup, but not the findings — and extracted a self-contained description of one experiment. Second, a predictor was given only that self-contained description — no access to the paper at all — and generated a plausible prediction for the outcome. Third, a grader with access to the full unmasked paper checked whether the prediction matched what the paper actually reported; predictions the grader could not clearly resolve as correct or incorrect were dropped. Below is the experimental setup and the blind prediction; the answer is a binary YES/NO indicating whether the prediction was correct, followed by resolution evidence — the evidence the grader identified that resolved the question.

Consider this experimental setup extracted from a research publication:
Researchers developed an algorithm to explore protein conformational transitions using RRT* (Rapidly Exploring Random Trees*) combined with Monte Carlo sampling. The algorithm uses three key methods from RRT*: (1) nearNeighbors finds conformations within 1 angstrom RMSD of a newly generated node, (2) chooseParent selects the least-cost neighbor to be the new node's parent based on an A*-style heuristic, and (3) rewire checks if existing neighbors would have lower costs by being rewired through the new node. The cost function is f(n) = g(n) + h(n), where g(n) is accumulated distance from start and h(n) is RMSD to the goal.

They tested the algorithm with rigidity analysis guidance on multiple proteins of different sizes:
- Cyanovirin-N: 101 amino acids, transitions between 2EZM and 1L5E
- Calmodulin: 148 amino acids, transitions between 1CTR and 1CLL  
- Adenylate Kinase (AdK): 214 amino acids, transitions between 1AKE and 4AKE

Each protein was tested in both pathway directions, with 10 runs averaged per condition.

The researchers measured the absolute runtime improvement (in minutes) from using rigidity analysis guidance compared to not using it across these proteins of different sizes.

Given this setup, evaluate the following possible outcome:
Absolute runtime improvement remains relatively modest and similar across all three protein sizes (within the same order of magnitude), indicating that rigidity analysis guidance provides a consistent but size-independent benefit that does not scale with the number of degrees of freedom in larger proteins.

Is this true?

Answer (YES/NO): NO